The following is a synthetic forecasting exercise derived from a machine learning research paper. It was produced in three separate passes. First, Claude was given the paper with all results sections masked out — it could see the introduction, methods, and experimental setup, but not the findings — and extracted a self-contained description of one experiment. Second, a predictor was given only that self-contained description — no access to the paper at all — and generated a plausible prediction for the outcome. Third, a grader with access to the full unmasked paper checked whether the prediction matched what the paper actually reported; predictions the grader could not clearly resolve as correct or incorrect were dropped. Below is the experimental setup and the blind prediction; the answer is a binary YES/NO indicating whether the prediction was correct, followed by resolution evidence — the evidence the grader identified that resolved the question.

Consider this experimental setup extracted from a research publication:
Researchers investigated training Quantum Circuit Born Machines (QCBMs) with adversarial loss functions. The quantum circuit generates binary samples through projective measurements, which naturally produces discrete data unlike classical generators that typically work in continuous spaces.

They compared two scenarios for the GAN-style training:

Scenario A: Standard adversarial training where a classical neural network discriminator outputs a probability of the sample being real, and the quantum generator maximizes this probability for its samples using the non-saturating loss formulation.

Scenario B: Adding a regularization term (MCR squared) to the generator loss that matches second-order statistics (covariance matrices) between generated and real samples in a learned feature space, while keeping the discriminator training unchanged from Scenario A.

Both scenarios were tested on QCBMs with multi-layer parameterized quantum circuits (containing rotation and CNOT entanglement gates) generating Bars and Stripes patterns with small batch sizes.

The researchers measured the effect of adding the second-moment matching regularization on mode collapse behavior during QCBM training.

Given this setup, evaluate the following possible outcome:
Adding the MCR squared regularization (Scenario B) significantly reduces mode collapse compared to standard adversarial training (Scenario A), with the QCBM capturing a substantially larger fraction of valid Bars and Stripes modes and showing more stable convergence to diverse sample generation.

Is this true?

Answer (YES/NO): YES